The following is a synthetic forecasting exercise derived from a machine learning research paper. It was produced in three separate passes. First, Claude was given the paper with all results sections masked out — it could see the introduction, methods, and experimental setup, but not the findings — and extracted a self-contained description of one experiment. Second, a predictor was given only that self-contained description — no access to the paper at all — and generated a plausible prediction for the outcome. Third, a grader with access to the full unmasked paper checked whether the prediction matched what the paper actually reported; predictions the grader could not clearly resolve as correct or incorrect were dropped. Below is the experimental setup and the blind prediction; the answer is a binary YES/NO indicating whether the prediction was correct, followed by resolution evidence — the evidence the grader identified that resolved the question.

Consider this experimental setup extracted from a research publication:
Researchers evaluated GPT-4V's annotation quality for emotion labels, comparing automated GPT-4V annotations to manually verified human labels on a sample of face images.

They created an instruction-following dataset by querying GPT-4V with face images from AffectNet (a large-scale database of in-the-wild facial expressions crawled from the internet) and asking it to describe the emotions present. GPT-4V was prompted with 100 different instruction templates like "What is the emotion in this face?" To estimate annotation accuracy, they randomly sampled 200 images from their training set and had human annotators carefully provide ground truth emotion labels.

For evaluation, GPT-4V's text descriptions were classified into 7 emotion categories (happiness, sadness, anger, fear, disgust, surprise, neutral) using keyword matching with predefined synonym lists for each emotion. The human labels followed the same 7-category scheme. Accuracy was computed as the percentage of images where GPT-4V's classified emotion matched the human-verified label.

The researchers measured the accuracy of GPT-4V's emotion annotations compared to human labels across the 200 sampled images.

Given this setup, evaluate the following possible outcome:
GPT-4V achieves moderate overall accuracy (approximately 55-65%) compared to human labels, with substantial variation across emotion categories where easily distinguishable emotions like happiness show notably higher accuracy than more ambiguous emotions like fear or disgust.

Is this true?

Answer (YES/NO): NO